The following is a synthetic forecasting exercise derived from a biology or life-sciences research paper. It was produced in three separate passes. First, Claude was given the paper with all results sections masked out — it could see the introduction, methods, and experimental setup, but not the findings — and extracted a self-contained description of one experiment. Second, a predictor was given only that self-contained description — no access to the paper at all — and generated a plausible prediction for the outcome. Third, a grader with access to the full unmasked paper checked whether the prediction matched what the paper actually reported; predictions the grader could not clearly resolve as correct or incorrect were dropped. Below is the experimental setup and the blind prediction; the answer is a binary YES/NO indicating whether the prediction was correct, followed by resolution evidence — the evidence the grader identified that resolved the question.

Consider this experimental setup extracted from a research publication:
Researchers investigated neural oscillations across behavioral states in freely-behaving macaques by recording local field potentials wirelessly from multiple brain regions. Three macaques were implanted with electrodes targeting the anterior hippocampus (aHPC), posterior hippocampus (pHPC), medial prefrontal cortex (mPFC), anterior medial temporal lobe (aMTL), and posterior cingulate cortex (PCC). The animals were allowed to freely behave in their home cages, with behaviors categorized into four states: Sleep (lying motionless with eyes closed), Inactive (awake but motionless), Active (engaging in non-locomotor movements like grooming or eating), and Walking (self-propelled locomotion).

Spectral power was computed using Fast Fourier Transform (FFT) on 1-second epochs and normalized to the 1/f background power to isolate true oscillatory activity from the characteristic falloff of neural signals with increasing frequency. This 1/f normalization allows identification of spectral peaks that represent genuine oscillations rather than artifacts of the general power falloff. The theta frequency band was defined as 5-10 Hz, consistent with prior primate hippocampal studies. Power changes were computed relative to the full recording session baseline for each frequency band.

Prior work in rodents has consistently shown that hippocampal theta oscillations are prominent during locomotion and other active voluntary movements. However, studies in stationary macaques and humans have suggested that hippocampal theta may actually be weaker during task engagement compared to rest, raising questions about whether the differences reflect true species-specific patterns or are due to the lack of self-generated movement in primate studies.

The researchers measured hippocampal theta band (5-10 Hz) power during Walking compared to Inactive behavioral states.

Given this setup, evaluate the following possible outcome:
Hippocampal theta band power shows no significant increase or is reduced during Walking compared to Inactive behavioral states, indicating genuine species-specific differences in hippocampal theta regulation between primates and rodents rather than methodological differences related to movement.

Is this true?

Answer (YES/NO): YES